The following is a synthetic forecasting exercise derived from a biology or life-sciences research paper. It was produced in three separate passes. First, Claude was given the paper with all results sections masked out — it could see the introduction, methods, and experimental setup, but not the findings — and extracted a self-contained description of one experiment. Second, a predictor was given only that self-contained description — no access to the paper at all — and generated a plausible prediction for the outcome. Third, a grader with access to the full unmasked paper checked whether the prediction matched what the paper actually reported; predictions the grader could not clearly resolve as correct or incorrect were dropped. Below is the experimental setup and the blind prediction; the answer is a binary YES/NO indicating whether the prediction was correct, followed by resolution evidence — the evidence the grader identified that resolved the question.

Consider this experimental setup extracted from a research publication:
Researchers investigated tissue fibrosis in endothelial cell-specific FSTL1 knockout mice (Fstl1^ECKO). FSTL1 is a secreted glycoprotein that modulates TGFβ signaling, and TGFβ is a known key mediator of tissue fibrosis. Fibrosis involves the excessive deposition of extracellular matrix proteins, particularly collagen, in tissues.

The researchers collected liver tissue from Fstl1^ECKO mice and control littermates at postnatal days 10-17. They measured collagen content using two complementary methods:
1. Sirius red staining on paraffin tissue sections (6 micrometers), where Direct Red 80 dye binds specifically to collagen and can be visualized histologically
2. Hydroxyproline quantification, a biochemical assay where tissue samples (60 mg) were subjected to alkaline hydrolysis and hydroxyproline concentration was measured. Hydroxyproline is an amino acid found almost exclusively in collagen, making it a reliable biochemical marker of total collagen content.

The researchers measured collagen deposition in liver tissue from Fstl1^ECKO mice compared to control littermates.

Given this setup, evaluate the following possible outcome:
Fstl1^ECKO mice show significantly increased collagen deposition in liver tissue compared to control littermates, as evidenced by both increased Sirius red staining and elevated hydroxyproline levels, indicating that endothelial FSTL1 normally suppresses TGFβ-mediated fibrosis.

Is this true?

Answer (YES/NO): YES